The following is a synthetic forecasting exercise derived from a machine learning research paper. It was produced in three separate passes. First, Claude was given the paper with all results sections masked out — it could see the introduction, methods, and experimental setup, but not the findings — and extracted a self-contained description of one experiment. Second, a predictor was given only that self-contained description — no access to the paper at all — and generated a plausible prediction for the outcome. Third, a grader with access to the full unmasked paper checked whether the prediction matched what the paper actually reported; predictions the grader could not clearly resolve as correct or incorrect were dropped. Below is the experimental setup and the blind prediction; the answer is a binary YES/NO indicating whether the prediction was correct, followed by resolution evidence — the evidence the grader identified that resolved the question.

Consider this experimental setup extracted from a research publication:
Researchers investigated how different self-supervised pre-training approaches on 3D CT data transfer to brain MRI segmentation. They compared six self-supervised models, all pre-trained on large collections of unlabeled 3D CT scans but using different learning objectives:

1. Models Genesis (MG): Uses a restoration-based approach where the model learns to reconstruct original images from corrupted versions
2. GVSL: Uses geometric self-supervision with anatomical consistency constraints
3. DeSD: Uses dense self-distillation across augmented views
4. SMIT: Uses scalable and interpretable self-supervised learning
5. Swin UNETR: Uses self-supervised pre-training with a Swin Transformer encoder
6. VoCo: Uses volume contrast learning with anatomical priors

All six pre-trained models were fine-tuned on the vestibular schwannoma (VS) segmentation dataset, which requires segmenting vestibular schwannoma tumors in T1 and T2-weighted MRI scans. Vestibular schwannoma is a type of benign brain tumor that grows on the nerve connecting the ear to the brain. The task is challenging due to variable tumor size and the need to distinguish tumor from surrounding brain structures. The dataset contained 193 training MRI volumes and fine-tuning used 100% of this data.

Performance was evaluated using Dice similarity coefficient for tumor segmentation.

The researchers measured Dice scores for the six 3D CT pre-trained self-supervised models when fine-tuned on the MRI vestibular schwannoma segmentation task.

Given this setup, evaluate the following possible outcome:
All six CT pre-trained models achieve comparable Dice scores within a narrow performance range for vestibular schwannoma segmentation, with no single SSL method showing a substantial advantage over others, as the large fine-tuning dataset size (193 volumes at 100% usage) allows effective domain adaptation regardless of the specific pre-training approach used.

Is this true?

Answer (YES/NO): NO